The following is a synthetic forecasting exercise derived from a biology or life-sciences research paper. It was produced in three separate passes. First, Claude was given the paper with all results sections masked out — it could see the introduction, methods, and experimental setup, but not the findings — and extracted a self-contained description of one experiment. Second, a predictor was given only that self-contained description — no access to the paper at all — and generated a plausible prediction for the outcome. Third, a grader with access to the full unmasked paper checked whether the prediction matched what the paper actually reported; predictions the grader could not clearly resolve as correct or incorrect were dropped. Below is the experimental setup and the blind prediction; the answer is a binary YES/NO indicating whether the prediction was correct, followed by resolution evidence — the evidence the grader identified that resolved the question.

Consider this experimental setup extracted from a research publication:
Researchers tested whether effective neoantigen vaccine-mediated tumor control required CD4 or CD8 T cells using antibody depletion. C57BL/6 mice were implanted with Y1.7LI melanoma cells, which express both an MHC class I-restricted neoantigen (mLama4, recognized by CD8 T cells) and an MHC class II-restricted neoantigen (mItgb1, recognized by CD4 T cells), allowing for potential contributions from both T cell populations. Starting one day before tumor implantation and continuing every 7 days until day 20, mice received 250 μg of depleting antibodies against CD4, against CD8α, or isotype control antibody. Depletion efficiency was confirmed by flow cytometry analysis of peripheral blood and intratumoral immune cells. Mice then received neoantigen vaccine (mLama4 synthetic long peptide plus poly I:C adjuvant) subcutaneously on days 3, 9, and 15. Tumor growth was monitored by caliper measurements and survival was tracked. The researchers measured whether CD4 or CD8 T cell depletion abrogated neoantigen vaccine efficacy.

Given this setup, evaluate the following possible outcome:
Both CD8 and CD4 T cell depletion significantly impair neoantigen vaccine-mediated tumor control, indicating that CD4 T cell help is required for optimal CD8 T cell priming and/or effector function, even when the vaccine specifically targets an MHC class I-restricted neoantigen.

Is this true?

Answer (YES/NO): YES